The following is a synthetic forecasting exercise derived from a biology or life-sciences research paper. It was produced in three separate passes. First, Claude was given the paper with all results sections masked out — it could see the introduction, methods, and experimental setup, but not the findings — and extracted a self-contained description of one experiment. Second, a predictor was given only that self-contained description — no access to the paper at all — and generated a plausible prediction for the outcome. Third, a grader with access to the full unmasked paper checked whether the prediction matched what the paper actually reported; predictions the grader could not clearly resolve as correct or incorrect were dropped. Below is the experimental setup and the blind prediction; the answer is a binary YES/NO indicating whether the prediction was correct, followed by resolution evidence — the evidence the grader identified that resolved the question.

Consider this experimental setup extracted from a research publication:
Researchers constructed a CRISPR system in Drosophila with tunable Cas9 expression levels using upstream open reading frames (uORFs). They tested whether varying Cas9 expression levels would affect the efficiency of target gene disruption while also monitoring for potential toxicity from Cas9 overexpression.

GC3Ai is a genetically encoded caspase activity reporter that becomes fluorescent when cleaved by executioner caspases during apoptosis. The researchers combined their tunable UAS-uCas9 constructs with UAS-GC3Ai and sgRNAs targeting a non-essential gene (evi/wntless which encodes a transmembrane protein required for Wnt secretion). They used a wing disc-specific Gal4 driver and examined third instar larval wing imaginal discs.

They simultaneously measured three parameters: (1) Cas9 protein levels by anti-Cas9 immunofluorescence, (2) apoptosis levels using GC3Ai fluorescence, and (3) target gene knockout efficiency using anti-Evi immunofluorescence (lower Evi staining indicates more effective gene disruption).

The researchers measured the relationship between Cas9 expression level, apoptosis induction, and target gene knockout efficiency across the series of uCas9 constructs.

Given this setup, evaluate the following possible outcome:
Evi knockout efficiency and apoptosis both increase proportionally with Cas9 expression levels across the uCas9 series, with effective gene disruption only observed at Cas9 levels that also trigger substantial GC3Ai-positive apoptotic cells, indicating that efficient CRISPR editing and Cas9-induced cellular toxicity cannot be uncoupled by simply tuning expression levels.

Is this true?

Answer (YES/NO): NO